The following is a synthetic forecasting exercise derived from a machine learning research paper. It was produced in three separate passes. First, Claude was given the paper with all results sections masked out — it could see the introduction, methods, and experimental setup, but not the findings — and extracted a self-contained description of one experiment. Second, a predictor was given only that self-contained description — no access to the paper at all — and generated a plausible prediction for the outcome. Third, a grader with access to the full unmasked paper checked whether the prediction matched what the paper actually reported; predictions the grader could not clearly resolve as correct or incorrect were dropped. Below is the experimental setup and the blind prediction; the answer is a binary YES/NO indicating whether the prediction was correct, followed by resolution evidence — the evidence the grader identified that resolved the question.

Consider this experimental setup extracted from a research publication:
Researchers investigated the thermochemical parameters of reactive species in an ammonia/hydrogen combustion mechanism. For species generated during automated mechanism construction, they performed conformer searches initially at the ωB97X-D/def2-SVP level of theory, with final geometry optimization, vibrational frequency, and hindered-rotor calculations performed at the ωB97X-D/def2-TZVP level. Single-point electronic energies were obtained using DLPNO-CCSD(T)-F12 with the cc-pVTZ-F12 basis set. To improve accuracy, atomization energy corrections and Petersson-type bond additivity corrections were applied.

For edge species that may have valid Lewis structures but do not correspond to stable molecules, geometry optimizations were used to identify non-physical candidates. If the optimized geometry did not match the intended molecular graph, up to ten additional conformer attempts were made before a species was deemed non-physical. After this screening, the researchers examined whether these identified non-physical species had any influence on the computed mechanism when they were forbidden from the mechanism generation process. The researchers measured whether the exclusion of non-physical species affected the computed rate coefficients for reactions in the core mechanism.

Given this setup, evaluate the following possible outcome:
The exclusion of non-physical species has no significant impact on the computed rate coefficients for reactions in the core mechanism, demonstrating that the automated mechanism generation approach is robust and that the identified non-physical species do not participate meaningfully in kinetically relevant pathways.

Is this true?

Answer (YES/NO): YES